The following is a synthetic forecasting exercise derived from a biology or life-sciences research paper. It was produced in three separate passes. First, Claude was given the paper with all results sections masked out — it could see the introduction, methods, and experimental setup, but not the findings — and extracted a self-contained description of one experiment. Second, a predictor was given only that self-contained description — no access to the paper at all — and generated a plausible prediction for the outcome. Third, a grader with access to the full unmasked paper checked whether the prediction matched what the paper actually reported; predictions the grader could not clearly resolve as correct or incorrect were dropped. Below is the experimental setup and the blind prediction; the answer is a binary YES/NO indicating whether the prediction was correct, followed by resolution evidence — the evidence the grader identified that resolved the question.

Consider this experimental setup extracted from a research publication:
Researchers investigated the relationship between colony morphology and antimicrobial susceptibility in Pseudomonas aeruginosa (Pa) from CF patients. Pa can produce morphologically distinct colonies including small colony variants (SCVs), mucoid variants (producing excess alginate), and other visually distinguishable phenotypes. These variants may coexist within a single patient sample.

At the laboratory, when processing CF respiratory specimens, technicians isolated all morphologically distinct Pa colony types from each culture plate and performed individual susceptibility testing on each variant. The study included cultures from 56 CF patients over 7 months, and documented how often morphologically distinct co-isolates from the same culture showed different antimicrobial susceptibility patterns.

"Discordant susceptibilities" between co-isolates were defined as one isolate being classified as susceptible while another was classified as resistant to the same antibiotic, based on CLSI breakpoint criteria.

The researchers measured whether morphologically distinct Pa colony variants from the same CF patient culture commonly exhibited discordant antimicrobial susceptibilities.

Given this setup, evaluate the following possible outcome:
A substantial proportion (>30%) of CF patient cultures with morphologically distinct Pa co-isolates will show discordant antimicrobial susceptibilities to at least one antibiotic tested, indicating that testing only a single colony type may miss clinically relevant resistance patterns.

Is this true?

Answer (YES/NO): YES